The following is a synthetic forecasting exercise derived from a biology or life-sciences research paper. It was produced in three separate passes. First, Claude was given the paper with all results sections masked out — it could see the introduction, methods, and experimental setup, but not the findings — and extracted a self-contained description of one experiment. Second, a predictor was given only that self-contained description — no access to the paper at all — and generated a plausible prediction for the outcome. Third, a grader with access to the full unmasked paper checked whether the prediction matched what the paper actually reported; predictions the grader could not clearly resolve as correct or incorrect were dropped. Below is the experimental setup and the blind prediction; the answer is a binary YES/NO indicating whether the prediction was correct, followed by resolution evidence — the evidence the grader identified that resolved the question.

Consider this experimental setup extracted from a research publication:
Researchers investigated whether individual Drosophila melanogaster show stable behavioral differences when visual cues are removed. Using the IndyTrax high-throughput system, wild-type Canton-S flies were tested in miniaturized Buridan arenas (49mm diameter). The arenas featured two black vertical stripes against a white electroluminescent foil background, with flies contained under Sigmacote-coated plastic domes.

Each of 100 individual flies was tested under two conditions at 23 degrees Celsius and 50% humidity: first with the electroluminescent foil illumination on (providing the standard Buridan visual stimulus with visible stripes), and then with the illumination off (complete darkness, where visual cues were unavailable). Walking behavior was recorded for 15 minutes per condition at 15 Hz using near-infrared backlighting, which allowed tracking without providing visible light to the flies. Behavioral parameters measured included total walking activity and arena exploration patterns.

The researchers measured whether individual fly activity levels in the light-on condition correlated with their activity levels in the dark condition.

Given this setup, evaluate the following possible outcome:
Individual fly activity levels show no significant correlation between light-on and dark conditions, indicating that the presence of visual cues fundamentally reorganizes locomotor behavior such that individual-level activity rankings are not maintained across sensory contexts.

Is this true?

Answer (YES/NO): NO